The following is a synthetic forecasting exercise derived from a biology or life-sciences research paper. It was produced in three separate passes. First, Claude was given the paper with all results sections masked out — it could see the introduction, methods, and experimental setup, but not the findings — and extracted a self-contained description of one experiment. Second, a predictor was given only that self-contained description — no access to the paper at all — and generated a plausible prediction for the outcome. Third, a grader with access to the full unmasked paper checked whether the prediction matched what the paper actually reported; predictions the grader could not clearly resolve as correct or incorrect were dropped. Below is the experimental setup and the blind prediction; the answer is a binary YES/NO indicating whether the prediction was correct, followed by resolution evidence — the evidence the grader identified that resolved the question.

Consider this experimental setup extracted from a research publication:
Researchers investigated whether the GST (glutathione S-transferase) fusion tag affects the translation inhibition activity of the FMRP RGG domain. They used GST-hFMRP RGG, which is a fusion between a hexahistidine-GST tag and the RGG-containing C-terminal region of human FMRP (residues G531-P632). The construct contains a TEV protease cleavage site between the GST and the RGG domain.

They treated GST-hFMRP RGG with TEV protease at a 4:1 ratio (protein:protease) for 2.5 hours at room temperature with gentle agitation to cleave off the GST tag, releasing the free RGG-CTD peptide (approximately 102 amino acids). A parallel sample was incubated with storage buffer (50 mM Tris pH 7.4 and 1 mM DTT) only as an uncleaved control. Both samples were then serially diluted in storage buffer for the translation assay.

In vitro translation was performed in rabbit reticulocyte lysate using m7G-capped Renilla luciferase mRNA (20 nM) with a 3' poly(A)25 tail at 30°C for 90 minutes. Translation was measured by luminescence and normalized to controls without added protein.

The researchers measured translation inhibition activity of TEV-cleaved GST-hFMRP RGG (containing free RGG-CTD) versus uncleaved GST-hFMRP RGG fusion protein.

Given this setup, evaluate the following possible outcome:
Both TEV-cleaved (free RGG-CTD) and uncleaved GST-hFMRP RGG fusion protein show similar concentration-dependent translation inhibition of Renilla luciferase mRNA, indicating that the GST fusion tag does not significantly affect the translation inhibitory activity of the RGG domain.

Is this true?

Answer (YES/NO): YES